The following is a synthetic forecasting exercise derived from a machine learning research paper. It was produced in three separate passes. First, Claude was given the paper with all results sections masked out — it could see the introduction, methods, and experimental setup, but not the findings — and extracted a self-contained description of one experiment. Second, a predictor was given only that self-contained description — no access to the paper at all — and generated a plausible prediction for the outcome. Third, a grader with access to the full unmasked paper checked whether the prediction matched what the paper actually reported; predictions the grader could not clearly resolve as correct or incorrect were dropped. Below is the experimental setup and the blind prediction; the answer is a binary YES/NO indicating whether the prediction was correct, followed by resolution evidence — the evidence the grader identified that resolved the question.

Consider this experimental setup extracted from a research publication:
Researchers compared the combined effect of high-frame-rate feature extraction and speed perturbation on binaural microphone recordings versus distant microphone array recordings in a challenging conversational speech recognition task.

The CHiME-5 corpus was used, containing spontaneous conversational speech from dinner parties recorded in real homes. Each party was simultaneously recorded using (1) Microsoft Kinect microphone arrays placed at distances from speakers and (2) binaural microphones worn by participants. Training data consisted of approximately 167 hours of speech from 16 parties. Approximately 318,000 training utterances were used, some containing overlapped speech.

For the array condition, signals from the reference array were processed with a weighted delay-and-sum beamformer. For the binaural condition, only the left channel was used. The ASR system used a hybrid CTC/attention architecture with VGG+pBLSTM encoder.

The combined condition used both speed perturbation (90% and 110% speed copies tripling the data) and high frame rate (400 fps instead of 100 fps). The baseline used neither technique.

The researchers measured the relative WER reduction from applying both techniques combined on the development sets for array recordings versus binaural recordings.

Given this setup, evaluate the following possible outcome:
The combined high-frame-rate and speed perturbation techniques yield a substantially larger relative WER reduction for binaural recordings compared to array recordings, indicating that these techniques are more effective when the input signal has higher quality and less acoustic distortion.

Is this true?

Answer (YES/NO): YES